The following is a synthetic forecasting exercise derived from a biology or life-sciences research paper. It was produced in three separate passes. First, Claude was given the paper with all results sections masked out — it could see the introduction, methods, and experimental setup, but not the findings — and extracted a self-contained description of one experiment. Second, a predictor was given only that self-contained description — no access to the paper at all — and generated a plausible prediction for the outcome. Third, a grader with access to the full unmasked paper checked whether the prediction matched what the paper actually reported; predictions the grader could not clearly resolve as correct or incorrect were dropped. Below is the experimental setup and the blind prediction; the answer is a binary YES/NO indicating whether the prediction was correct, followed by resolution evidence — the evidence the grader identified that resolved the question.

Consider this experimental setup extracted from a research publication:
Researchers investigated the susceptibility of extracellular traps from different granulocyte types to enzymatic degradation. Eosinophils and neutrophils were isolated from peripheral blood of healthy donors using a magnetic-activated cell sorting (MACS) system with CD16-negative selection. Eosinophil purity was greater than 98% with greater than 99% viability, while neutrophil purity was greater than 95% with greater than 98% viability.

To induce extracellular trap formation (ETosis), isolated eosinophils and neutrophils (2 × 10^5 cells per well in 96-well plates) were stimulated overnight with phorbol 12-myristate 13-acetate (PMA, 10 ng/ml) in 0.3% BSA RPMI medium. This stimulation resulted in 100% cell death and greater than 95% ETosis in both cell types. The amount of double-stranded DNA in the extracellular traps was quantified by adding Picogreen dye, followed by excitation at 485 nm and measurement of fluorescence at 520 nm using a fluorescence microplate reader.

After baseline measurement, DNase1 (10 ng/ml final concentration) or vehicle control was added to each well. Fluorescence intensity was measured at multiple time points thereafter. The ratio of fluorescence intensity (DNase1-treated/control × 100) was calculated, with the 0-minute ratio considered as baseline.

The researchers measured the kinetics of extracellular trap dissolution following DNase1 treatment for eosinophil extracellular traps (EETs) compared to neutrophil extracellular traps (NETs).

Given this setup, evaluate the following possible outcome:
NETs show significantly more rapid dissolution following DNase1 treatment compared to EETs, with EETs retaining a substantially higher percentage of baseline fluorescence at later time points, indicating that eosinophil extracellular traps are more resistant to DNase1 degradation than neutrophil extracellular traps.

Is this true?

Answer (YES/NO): YES